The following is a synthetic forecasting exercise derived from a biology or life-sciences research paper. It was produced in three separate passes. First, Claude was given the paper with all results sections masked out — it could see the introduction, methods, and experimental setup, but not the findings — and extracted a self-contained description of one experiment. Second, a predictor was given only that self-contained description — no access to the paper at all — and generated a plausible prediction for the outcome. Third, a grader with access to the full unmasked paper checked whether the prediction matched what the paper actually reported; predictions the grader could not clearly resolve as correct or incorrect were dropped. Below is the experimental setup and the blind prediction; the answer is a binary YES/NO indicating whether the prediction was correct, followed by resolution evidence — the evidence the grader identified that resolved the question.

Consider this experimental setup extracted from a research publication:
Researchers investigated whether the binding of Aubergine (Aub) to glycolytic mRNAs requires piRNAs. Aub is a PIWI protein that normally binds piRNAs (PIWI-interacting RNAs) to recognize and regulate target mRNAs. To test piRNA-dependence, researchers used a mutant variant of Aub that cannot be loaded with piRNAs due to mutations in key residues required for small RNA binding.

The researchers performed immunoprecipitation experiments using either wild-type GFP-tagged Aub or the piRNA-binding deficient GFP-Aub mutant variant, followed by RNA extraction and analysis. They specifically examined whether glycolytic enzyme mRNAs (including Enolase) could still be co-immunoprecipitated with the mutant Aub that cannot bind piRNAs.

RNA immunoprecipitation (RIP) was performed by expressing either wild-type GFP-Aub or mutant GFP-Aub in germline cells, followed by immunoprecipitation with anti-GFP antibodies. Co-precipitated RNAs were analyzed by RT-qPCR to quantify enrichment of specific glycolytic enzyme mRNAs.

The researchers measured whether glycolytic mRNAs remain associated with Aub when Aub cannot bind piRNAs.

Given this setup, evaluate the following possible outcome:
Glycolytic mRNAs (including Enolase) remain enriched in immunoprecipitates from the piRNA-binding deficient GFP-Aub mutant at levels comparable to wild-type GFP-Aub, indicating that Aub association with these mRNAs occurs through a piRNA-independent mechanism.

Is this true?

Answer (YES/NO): NO